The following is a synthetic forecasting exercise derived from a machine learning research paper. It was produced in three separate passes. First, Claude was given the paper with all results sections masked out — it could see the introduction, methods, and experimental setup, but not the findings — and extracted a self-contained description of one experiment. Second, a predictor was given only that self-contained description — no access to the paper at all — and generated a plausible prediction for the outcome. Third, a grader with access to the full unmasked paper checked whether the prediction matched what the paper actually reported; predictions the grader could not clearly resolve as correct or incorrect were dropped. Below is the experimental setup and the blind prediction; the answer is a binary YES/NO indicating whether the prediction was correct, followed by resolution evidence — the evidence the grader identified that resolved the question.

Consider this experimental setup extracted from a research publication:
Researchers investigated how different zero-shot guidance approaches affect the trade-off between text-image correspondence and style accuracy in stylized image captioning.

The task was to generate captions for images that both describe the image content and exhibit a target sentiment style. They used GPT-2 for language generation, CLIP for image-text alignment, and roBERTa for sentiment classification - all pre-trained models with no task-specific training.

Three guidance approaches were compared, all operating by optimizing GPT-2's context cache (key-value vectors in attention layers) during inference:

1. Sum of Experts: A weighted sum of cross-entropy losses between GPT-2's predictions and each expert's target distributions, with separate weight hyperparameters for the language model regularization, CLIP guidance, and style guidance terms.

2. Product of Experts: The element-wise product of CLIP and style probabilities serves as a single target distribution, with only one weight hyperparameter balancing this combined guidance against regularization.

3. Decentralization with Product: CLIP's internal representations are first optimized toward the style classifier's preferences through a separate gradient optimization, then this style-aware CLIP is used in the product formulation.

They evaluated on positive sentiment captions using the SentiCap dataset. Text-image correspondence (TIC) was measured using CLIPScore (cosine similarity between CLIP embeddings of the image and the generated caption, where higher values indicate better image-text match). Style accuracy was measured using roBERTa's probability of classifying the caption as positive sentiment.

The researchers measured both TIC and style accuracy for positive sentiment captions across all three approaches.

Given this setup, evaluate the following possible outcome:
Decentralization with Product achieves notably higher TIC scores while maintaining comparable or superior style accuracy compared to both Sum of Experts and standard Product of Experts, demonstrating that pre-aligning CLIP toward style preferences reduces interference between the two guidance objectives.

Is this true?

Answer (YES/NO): YES